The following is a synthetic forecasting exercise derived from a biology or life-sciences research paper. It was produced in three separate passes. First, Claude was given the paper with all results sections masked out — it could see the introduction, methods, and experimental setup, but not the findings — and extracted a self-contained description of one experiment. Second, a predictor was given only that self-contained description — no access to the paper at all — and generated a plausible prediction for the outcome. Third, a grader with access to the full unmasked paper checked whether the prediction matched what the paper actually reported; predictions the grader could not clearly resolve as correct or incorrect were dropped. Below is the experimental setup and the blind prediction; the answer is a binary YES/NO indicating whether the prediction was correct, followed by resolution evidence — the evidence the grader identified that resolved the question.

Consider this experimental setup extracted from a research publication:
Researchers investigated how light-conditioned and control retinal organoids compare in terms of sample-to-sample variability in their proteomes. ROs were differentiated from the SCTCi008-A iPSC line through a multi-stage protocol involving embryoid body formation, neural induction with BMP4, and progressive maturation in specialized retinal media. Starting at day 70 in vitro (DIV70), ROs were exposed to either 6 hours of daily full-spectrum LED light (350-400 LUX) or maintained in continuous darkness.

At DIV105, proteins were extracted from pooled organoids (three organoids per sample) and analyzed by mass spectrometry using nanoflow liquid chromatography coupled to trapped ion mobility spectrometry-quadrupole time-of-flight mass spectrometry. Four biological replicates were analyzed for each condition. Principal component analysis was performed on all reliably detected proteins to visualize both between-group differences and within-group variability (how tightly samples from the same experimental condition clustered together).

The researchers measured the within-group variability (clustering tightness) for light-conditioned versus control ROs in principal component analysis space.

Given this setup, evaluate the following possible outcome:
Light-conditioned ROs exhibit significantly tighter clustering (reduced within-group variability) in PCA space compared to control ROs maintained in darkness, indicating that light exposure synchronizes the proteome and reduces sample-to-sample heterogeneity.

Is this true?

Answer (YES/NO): NO